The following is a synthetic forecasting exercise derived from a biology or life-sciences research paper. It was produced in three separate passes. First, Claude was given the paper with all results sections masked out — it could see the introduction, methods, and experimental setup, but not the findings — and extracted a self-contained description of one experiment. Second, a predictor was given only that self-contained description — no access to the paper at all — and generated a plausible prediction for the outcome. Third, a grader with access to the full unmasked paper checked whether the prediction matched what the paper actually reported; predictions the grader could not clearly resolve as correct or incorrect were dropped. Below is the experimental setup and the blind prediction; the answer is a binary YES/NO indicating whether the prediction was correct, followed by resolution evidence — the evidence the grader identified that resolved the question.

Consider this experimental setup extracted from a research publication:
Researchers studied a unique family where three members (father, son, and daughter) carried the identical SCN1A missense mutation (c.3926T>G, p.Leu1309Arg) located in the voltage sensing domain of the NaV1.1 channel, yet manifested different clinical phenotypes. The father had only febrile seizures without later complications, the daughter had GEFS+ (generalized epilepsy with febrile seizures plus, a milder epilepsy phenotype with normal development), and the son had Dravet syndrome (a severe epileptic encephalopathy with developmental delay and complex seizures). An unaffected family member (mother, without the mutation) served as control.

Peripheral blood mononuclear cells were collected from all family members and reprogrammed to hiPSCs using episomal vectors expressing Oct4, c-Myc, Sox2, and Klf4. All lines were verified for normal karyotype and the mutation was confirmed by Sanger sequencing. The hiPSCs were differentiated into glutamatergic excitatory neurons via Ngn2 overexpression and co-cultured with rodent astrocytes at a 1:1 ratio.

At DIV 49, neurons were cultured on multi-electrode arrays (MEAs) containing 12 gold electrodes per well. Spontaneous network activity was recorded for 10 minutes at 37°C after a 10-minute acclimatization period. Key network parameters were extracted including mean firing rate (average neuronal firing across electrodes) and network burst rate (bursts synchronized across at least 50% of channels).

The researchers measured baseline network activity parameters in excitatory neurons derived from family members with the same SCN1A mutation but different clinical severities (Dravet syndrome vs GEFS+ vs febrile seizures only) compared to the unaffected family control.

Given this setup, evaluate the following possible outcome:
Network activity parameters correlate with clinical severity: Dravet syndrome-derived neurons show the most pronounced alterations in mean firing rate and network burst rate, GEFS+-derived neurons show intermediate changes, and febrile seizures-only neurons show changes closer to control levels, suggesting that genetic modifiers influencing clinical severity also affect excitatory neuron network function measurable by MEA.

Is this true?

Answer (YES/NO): NO